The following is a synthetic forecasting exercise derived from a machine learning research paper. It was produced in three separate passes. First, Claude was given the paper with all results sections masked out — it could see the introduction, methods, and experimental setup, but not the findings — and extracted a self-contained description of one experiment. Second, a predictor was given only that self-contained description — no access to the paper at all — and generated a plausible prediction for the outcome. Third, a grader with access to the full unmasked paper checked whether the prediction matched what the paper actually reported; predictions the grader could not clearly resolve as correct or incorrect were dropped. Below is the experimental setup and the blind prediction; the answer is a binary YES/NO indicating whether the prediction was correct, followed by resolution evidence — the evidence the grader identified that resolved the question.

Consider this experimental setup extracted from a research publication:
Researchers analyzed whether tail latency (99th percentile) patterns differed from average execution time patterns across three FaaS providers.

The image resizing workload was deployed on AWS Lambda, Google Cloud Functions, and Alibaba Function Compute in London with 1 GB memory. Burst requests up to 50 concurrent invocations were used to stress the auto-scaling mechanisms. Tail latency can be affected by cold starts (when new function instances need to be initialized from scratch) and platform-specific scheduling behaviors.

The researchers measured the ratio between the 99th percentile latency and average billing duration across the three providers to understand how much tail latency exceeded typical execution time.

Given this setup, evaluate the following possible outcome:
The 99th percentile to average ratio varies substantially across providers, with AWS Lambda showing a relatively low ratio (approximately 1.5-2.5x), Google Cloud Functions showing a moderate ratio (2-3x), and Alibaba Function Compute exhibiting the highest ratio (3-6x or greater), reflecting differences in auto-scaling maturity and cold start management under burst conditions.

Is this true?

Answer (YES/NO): NO